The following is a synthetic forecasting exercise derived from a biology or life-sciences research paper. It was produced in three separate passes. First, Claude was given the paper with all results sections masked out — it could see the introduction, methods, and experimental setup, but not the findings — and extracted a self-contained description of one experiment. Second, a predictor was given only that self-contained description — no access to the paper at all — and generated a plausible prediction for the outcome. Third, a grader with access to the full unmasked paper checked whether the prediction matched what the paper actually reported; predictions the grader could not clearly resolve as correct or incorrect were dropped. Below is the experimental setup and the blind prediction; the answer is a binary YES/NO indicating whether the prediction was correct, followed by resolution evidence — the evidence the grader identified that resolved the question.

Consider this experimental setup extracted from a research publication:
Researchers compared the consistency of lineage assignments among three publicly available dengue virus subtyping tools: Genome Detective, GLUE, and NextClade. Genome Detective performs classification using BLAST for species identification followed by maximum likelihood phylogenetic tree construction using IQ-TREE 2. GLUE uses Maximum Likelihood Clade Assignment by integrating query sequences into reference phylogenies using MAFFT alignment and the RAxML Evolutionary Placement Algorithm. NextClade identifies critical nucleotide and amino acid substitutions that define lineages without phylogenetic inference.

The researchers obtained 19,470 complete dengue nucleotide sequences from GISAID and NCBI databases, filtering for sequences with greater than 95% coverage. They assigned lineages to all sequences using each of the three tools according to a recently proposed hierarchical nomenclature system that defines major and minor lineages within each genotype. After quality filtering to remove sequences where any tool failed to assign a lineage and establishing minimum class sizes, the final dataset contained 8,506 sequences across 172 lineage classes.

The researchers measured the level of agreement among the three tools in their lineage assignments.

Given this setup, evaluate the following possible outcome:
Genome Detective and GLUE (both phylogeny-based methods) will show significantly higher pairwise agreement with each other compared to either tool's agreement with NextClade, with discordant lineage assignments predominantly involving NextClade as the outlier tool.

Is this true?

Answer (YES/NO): NO